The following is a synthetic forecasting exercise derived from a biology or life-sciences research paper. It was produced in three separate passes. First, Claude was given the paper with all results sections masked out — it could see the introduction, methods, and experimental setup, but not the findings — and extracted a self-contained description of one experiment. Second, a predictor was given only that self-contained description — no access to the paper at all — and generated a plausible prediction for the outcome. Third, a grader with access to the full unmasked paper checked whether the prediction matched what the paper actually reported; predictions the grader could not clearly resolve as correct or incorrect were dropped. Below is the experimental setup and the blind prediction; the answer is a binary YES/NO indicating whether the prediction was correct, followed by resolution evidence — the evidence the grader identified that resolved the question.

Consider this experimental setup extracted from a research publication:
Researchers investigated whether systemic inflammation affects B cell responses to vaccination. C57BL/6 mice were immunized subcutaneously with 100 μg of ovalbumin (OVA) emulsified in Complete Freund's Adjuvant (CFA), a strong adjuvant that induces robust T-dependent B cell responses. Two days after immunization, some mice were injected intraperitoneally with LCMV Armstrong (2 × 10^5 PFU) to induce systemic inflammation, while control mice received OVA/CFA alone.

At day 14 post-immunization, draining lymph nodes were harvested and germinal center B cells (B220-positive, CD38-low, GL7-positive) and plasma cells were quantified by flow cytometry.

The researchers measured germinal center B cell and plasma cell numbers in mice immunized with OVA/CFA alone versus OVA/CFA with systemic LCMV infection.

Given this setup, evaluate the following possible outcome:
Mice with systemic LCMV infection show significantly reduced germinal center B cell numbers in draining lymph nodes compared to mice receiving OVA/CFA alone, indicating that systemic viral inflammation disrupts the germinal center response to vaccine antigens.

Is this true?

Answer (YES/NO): YES